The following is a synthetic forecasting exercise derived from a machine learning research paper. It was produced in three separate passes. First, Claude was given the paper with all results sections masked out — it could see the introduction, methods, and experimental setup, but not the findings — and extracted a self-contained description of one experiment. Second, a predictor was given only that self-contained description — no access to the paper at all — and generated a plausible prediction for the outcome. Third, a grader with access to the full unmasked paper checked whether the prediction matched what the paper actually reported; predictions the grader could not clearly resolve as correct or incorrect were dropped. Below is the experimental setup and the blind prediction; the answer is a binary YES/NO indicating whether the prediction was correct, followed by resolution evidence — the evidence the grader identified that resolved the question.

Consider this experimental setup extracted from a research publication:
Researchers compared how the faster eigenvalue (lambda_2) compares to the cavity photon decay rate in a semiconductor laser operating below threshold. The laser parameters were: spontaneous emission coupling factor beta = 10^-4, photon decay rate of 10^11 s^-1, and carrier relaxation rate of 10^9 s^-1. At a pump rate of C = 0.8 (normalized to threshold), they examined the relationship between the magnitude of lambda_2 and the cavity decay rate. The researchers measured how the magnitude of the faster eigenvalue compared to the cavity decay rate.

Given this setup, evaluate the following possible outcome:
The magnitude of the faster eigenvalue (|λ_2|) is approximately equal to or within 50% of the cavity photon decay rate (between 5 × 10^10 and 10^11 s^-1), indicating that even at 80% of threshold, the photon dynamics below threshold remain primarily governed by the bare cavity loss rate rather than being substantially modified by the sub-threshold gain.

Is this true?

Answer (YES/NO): NO